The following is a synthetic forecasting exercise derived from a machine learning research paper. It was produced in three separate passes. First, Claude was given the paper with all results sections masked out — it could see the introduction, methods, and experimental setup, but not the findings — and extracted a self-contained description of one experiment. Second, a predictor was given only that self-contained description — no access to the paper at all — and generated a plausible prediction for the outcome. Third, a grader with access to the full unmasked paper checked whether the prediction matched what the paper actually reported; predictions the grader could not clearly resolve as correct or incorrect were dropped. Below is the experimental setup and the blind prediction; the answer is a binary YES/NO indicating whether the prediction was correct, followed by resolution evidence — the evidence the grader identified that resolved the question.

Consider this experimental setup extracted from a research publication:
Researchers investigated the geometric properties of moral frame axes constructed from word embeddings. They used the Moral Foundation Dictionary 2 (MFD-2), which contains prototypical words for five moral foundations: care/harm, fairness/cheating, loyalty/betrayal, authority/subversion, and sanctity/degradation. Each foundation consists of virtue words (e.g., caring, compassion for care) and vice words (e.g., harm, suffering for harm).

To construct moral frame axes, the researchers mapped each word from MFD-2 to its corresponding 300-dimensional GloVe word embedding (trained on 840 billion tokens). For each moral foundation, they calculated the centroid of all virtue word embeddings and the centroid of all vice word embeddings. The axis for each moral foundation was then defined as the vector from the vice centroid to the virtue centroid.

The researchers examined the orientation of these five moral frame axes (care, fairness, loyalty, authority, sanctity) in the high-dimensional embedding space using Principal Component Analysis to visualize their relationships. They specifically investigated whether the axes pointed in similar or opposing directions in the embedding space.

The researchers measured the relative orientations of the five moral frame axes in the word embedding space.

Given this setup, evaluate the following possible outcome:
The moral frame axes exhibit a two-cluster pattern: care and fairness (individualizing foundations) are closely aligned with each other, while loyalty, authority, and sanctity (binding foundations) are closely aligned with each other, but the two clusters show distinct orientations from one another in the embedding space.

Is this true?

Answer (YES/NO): NO